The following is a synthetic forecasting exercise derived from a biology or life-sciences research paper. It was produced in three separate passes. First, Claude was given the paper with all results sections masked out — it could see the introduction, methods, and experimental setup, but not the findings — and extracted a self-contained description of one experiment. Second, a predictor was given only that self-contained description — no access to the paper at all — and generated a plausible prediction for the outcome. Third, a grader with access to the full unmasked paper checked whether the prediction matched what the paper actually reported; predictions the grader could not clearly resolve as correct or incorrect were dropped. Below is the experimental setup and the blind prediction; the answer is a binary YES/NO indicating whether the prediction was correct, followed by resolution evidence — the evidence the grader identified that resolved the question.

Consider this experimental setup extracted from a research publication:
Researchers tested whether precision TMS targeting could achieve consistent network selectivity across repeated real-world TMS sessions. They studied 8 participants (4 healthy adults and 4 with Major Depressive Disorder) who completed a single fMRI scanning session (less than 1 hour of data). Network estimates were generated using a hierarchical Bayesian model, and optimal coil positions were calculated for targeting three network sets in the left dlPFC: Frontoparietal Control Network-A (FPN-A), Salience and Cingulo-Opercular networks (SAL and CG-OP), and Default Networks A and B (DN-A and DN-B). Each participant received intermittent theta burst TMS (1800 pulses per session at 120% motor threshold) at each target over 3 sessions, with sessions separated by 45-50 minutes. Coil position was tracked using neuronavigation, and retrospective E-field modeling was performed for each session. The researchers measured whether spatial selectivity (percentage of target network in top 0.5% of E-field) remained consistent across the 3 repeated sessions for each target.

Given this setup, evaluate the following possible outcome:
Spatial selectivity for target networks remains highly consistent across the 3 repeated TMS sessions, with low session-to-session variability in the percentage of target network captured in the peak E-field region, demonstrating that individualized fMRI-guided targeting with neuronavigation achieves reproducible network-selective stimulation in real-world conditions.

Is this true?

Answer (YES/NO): YES